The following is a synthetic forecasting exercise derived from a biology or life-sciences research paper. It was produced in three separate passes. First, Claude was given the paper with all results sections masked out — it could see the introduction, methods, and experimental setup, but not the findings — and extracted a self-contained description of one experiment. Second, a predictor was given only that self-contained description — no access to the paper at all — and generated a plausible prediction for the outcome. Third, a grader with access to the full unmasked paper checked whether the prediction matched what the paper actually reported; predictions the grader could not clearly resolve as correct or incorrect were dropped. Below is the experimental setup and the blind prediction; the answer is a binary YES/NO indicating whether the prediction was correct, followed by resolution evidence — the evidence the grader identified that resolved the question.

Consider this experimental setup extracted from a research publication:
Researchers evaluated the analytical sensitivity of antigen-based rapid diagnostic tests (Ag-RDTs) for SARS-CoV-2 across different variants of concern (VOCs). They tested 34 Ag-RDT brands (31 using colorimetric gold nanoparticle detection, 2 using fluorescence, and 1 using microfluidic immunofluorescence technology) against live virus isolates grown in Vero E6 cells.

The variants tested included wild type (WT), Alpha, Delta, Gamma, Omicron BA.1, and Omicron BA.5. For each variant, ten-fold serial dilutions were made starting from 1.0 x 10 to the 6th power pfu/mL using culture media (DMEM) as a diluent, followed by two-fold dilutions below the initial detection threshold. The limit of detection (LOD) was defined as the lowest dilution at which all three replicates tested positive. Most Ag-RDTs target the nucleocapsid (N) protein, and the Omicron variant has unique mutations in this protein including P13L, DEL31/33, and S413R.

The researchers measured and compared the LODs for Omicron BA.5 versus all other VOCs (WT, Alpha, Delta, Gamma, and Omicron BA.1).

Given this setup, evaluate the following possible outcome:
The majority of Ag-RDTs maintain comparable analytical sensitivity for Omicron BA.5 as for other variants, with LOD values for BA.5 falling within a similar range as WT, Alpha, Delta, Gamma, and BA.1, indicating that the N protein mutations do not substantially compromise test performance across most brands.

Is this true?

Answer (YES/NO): NO